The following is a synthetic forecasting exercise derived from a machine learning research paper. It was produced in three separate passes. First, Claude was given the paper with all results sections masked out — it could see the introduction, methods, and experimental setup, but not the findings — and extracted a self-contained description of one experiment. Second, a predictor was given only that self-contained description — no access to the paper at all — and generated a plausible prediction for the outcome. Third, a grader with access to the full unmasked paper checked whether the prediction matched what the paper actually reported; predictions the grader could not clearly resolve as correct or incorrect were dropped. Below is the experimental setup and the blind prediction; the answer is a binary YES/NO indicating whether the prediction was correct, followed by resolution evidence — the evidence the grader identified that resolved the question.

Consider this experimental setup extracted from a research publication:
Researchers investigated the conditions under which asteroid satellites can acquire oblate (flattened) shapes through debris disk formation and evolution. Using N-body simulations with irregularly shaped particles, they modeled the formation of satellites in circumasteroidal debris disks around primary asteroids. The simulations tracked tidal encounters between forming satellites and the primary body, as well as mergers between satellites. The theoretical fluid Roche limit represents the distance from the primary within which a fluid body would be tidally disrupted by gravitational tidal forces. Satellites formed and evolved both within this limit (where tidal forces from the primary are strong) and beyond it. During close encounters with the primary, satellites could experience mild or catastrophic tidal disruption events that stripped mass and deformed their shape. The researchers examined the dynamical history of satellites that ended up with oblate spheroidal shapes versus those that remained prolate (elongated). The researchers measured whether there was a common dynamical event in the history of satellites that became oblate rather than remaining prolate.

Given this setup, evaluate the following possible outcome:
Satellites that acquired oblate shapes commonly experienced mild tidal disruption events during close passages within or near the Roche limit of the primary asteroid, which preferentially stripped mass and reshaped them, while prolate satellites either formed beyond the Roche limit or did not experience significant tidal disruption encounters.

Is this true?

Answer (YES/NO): NO